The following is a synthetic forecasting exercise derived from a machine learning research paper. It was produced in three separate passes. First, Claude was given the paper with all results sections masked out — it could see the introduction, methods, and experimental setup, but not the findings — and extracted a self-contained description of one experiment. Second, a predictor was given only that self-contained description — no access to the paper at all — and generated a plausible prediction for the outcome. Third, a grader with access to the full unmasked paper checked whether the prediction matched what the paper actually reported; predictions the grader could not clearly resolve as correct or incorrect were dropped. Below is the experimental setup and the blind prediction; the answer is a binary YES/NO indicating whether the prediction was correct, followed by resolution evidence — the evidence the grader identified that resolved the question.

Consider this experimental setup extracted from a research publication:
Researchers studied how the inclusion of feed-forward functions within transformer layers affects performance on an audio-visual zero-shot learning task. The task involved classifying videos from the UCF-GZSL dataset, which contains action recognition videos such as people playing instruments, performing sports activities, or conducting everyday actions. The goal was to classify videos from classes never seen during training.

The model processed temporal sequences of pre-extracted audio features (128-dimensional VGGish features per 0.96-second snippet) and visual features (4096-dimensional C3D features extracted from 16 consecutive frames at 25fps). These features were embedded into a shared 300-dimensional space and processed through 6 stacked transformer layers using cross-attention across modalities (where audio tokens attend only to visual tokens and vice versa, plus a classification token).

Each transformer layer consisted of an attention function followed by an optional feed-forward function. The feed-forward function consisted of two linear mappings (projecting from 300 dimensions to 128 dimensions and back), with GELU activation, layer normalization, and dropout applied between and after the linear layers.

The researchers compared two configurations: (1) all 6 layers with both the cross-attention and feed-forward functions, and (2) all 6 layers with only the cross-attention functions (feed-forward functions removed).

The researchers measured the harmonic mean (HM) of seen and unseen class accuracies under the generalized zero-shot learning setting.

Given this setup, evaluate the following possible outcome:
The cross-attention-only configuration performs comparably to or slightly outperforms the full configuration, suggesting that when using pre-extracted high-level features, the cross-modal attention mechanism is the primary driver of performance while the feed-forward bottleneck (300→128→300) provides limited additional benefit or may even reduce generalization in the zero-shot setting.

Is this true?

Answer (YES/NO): NO